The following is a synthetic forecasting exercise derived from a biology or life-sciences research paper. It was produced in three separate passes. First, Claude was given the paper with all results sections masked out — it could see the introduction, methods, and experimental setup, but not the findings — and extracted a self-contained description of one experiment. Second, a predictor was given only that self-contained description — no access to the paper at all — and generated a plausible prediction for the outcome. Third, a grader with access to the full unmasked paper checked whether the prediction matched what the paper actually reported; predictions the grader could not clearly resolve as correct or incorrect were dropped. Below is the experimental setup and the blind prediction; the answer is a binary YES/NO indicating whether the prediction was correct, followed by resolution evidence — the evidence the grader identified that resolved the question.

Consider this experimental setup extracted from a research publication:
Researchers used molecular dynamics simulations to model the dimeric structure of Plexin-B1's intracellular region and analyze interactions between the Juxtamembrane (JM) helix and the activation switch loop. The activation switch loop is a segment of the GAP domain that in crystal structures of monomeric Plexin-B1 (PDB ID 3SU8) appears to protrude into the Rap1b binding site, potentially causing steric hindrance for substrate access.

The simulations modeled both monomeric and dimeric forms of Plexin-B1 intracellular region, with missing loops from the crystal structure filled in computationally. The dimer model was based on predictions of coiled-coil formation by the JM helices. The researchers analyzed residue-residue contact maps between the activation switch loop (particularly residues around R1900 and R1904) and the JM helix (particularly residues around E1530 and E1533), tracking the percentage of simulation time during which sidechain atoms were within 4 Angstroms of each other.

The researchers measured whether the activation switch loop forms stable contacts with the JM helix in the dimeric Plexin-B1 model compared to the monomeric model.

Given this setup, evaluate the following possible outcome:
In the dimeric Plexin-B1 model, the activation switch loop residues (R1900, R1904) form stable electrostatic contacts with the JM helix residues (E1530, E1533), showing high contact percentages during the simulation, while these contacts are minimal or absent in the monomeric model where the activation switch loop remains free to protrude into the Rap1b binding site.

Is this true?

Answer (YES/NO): YES